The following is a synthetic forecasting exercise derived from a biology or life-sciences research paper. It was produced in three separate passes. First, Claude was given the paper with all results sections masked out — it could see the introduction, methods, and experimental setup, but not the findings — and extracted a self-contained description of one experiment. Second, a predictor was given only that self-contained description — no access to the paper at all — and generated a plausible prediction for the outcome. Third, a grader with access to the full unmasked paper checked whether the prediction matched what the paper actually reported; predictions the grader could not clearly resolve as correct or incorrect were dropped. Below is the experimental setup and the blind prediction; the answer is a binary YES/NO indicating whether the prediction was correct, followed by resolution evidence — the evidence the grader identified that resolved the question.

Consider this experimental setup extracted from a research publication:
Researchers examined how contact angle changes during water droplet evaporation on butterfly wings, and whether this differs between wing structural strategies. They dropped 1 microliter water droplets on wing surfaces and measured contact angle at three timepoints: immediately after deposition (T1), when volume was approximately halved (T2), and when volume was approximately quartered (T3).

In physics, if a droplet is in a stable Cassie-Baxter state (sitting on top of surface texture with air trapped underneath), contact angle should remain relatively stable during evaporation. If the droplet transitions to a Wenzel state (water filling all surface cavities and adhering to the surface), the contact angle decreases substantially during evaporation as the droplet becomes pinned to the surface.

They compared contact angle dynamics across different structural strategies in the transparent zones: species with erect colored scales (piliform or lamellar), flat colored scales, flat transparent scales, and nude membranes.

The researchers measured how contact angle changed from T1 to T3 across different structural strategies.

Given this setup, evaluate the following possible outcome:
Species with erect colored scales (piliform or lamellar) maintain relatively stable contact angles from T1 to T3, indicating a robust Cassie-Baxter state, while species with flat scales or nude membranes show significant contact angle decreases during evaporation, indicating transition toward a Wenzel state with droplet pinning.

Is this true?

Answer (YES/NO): NO